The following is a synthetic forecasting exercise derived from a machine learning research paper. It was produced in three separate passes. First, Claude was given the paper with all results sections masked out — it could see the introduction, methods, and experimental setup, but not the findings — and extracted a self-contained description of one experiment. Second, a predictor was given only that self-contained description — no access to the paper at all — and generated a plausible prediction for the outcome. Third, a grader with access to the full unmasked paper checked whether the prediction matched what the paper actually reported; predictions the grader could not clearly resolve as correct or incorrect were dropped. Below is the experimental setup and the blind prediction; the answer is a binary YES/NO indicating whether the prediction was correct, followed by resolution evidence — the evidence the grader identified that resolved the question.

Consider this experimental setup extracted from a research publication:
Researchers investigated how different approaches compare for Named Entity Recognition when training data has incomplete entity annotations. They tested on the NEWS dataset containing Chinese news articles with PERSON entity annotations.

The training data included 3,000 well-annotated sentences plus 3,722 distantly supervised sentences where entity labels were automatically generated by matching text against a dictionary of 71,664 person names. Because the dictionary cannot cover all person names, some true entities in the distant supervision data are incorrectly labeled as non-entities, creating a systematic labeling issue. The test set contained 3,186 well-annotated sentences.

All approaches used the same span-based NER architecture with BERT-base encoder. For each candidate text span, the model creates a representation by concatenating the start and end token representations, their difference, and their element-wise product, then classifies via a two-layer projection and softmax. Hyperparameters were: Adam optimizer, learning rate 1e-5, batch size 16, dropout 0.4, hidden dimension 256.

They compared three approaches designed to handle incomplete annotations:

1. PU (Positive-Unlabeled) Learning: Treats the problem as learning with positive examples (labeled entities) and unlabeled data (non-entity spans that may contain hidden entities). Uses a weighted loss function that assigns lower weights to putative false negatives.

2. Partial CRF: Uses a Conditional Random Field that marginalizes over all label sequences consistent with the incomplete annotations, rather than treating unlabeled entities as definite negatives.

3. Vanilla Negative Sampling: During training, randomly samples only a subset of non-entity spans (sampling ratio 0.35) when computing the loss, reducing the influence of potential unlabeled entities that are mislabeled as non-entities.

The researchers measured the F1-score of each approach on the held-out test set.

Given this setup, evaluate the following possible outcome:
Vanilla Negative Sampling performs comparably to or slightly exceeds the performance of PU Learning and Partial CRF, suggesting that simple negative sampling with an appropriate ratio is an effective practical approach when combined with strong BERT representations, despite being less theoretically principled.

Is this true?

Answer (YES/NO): NO